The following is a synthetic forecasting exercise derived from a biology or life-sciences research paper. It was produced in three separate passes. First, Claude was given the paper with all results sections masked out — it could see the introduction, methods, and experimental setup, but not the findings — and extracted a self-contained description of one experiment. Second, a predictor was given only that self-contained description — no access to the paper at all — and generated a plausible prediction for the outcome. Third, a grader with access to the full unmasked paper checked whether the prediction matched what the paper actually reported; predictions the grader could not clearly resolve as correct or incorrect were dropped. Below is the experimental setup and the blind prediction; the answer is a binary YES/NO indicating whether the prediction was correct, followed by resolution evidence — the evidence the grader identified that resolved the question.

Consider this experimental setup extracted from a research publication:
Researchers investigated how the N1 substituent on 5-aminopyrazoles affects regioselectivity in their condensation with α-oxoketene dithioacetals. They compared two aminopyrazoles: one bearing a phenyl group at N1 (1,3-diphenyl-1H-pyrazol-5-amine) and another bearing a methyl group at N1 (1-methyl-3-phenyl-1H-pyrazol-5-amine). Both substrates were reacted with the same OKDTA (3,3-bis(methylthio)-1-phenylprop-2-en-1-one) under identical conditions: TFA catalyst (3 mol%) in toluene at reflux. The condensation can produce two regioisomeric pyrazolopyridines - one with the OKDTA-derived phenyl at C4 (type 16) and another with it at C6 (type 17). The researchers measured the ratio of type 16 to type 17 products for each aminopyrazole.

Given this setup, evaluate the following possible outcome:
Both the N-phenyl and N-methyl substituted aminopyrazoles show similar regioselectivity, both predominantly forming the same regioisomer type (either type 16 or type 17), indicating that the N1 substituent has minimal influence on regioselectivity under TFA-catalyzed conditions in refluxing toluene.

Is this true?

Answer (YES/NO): NO